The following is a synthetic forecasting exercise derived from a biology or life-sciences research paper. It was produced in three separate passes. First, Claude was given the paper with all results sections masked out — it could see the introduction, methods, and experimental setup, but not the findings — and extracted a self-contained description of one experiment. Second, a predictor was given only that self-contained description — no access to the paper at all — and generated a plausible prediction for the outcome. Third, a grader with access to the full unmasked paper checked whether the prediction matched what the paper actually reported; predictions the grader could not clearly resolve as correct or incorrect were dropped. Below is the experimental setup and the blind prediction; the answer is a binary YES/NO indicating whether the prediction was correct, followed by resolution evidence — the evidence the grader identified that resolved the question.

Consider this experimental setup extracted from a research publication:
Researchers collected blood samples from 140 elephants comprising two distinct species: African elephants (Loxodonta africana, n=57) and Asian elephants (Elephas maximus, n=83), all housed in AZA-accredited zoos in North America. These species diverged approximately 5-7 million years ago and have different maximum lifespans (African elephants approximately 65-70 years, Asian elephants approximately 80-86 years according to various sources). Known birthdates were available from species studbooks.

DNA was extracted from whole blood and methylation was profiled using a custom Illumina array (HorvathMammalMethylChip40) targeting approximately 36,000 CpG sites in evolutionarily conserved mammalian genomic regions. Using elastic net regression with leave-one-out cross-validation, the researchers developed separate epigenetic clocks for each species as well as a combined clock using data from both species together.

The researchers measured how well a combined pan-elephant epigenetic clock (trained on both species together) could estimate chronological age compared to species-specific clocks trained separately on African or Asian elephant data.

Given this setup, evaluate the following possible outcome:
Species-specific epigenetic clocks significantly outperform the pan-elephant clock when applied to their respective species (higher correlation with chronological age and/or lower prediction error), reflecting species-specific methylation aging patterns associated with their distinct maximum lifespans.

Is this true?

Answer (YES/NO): NO